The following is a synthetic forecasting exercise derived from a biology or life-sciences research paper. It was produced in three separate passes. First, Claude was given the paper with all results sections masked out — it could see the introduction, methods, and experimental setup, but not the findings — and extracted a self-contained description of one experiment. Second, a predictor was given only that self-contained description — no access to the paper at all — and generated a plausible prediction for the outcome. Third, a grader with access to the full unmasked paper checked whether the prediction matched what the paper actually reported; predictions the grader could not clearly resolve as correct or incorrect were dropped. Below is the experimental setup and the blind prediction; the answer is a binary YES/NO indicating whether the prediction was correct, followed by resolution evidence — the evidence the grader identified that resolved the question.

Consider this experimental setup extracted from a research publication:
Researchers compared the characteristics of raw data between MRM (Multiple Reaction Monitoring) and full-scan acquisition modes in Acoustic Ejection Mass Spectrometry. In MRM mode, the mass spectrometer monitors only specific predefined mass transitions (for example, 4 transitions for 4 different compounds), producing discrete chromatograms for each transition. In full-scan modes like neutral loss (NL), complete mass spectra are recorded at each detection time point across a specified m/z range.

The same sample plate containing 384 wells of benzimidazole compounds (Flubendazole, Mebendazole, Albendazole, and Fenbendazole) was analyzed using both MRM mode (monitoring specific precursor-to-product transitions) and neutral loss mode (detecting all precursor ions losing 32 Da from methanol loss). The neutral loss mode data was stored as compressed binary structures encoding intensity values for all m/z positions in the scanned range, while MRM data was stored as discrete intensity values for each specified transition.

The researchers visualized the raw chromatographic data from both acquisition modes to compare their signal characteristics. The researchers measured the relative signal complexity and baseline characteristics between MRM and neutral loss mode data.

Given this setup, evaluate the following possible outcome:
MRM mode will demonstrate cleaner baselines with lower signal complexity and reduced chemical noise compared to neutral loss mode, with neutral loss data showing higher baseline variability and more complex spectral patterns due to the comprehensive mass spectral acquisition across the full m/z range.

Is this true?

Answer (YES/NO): YES